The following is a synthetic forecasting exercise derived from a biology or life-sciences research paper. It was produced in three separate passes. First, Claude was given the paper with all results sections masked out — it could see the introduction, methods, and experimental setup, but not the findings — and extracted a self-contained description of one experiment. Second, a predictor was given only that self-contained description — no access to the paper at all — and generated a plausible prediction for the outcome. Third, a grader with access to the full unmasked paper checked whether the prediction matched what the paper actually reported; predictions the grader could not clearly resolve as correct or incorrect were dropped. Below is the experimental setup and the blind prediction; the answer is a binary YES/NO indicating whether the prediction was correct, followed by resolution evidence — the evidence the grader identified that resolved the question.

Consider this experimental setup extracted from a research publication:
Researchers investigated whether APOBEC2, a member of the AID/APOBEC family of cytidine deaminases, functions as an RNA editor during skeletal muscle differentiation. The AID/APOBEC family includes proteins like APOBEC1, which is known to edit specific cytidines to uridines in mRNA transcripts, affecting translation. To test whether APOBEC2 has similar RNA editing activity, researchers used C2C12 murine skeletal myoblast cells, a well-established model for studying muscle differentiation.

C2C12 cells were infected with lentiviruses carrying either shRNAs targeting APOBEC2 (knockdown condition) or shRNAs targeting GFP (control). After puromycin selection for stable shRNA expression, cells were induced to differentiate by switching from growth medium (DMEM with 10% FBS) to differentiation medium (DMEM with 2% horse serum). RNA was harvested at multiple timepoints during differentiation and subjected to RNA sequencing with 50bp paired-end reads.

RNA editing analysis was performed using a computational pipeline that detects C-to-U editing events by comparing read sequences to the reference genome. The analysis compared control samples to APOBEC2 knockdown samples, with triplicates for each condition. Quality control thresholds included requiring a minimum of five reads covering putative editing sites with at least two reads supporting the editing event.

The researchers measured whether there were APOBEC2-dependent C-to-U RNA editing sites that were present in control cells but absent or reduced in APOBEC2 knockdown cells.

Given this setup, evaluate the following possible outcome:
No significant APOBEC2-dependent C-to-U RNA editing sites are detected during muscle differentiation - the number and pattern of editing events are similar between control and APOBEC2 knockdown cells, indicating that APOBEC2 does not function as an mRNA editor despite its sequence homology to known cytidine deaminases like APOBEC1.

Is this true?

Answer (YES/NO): YES